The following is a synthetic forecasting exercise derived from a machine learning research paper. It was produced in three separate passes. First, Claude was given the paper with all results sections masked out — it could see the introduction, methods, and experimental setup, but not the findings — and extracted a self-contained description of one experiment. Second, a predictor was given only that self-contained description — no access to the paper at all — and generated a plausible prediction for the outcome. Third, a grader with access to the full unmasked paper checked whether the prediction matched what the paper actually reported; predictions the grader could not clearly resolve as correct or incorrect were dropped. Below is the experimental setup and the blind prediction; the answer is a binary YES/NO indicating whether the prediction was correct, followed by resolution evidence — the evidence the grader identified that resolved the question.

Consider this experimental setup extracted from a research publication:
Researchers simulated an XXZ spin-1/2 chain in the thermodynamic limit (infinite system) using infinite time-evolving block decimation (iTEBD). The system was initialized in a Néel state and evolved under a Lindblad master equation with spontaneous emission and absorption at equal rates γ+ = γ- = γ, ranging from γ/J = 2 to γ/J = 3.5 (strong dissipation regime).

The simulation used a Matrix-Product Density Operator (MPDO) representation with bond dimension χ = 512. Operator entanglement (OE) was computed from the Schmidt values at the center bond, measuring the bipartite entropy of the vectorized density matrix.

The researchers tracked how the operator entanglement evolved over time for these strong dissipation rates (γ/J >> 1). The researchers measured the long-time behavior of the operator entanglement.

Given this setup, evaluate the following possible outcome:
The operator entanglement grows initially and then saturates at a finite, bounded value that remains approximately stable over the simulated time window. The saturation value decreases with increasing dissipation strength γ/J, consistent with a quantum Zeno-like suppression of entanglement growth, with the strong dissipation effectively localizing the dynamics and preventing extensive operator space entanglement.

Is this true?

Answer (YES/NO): NO